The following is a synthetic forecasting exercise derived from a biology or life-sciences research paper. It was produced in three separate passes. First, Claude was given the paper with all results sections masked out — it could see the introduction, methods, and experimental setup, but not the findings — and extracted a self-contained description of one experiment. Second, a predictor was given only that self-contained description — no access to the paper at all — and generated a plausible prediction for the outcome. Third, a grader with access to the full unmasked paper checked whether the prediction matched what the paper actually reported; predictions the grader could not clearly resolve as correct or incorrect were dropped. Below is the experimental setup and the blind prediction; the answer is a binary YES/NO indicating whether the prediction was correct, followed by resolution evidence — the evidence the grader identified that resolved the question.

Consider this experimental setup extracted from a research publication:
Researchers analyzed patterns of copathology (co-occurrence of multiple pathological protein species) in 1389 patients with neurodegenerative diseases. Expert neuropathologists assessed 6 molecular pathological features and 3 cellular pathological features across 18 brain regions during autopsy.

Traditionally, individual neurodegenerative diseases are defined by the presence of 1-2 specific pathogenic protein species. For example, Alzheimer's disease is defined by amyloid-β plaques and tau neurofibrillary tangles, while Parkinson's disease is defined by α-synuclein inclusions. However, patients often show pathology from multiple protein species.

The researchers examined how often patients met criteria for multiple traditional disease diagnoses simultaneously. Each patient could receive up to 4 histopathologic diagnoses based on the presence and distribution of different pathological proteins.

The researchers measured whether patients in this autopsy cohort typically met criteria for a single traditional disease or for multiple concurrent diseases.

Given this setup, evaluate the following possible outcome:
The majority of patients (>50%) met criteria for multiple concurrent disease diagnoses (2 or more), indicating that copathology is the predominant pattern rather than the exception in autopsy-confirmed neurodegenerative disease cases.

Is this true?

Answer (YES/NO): YES